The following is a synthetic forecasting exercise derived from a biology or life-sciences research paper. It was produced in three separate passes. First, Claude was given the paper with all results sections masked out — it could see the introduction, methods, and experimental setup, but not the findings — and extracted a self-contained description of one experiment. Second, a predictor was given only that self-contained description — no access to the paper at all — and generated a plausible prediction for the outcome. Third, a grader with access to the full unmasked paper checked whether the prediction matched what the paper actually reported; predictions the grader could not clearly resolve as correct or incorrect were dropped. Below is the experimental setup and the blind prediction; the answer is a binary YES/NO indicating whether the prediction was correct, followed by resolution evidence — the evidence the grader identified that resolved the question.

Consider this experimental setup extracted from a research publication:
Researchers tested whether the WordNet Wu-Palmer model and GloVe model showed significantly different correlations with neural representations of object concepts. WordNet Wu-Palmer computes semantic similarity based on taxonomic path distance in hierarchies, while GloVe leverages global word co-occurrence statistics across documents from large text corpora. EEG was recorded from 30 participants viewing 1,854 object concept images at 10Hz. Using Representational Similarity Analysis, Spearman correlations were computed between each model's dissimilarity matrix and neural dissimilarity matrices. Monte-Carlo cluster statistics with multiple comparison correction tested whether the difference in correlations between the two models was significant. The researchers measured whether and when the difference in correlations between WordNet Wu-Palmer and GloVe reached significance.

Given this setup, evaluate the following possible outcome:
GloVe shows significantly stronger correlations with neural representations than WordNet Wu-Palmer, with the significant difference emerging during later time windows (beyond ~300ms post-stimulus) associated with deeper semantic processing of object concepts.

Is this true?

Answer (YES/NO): NO